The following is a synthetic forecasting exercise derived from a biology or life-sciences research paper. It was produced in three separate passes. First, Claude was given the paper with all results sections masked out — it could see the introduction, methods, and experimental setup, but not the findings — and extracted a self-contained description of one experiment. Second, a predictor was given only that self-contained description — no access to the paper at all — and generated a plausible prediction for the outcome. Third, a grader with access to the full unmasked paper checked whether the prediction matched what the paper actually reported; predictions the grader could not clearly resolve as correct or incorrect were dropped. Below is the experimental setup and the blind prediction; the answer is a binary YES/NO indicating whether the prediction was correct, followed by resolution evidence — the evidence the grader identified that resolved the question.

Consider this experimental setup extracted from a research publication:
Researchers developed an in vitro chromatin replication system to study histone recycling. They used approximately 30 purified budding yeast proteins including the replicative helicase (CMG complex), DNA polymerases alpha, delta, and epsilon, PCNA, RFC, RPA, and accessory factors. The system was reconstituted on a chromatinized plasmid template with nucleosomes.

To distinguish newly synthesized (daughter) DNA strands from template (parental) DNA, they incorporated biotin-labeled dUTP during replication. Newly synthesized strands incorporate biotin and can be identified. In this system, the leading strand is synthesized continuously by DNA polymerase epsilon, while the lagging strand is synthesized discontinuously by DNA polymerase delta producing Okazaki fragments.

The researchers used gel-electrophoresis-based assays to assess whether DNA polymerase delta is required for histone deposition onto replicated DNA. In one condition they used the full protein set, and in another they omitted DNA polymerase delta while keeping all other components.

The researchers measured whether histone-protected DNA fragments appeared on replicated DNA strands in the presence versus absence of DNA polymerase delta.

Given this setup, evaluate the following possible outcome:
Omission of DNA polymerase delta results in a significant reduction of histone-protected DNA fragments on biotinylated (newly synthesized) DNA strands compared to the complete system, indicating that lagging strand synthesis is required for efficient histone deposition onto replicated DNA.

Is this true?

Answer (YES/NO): NO